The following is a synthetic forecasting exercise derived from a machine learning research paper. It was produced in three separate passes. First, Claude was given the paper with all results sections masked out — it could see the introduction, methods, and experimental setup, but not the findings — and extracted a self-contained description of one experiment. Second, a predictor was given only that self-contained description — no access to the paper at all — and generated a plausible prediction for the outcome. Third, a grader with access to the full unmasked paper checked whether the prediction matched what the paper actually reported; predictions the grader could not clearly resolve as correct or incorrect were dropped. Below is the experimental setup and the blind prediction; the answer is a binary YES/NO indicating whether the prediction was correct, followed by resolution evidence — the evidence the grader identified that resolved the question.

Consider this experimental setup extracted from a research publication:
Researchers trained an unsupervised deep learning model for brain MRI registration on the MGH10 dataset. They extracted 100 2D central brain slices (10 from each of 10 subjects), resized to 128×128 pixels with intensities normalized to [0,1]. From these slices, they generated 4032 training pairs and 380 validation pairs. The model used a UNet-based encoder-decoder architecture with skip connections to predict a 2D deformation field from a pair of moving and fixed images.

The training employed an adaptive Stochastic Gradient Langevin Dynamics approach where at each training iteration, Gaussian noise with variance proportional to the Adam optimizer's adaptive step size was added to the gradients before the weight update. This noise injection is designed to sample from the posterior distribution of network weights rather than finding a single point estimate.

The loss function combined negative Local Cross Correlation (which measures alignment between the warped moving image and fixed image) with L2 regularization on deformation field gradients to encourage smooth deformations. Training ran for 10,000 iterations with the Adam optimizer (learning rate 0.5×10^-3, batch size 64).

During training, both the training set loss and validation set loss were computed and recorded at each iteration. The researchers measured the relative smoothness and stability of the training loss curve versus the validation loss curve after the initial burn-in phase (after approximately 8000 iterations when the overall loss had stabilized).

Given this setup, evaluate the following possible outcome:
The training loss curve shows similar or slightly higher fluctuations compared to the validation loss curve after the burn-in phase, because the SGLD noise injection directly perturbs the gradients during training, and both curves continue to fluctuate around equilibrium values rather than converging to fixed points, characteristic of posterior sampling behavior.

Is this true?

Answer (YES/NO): NO